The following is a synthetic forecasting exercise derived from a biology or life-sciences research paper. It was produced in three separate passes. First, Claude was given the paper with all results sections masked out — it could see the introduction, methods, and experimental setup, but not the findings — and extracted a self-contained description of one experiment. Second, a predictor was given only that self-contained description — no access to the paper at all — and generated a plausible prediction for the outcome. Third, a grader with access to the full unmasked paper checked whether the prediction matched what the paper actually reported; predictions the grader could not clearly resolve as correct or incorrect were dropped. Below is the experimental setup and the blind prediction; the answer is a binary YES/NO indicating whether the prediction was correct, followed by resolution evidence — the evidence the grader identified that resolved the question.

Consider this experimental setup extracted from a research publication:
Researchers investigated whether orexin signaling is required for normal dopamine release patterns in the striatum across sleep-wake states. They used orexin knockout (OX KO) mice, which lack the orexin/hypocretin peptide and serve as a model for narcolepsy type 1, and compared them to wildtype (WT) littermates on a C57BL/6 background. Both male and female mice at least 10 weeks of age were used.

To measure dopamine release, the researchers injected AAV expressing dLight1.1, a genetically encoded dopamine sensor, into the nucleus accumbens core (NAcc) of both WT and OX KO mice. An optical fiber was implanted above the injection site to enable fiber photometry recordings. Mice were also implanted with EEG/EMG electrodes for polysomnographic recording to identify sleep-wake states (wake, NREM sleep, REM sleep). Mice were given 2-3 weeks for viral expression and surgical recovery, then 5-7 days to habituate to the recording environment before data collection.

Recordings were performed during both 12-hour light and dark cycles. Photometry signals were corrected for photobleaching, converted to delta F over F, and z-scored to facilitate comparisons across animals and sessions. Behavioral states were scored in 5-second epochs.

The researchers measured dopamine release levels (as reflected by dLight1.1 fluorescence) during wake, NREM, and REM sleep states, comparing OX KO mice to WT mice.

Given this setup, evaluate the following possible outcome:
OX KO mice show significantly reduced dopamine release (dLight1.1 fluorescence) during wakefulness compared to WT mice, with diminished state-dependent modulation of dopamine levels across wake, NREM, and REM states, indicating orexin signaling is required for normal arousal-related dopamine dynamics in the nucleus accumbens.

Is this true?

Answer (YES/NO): NO